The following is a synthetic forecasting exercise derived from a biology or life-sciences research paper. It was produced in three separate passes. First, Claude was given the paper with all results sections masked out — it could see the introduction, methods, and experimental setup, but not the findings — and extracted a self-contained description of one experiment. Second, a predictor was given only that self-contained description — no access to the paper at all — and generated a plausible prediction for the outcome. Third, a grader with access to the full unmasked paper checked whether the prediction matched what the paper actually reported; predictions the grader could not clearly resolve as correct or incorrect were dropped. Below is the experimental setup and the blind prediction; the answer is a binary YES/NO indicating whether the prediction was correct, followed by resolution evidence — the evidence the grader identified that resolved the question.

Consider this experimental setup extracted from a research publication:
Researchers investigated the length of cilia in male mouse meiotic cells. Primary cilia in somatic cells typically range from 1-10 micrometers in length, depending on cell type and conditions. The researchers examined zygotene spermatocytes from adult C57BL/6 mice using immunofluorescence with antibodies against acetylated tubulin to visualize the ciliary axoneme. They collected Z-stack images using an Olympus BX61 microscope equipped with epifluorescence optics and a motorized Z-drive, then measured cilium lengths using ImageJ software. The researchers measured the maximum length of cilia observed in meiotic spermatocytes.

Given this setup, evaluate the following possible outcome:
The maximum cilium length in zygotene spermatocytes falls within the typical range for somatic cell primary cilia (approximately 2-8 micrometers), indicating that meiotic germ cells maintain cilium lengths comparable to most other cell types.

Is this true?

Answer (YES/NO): NO